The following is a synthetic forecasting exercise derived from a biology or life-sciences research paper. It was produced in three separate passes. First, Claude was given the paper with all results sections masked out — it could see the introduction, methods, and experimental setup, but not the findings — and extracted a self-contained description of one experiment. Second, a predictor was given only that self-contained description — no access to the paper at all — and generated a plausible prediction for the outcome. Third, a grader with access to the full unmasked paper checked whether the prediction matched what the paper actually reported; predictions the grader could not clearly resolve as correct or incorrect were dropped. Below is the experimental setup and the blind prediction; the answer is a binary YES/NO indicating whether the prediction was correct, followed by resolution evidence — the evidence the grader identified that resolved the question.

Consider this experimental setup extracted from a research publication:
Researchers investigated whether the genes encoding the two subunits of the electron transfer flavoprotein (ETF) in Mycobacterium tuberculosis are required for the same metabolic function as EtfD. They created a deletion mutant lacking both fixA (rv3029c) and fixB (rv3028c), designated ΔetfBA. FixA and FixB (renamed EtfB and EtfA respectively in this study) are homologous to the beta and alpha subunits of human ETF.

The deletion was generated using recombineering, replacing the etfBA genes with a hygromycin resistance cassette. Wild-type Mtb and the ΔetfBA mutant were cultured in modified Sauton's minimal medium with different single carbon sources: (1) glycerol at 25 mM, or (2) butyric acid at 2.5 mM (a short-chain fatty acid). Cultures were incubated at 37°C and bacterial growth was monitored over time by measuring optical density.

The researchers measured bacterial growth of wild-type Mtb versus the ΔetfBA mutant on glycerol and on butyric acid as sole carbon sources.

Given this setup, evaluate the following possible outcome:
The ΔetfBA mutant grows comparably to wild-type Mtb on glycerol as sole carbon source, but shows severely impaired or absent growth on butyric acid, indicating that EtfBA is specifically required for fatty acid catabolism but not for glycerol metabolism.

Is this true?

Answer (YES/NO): NO